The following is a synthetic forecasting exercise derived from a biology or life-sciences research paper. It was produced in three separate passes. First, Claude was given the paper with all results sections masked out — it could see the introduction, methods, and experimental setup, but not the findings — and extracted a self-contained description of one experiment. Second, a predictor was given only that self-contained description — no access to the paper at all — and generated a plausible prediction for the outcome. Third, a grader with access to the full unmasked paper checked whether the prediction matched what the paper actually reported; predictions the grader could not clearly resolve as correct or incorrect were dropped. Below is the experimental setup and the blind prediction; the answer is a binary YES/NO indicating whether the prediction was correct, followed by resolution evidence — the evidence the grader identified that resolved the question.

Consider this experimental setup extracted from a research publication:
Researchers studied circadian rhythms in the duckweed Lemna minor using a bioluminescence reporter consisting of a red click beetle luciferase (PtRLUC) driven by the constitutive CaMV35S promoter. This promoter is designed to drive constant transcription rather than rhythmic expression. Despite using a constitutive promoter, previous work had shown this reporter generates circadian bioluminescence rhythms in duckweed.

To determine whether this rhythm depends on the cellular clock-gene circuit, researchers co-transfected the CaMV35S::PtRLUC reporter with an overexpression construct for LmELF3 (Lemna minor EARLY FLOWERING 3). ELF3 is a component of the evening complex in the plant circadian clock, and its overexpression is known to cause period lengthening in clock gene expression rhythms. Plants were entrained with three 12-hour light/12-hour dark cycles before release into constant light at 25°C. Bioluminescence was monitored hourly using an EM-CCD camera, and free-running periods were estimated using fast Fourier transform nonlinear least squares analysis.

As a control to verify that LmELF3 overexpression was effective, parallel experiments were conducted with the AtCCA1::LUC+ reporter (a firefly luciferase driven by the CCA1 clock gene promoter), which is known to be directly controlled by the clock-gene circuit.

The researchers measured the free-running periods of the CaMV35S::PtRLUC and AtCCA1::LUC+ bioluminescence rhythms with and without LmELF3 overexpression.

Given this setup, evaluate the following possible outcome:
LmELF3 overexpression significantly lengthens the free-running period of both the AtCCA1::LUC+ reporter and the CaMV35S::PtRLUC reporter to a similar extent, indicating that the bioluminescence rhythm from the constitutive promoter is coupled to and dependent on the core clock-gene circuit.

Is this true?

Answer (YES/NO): NO